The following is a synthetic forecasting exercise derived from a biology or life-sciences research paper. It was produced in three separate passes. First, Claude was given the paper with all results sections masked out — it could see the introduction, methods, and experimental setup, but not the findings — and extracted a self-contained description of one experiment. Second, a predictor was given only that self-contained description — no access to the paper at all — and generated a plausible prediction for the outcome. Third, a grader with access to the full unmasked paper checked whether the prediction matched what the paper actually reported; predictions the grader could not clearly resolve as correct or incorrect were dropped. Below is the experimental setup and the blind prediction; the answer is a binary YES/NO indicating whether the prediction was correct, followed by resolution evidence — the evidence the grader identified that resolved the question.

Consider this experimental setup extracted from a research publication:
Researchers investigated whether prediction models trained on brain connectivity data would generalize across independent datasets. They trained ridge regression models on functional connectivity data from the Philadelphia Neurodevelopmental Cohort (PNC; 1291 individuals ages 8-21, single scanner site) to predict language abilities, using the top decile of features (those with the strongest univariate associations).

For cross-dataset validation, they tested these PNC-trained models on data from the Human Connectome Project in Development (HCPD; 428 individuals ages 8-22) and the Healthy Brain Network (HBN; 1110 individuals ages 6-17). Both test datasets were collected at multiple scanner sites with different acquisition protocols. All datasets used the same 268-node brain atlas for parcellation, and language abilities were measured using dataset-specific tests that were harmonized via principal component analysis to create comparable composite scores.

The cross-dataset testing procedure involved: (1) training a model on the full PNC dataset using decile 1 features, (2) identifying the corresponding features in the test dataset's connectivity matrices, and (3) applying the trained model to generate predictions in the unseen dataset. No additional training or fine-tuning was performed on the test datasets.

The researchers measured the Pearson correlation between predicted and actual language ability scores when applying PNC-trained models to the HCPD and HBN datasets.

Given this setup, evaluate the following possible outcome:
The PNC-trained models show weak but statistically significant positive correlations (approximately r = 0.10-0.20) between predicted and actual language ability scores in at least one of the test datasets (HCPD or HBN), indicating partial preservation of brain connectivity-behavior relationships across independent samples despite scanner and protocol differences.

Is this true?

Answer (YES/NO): YES